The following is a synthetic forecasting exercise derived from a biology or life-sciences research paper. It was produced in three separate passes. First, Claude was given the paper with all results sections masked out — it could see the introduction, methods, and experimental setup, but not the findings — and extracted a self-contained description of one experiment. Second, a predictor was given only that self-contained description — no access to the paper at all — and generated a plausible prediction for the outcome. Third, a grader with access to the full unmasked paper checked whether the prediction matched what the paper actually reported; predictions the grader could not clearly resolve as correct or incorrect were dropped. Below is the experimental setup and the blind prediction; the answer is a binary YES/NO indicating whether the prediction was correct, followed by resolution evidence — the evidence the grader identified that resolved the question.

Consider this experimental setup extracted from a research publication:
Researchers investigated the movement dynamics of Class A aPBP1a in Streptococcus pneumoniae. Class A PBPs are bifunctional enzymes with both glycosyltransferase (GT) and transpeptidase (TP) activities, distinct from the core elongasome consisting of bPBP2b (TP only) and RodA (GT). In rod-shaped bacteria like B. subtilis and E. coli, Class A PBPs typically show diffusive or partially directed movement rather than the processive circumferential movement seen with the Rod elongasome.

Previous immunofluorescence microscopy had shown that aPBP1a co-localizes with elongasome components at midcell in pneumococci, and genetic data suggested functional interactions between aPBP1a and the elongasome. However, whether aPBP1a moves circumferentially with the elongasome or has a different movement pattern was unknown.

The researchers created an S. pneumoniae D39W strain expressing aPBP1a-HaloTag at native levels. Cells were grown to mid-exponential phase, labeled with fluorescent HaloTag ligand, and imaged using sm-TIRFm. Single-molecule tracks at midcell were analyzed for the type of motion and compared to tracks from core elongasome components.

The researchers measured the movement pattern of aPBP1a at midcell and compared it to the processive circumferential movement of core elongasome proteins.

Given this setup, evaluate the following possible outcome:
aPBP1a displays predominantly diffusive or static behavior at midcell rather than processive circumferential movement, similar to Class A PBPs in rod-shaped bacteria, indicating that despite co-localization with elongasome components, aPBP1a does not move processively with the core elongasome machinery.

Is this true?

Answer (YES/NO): NO